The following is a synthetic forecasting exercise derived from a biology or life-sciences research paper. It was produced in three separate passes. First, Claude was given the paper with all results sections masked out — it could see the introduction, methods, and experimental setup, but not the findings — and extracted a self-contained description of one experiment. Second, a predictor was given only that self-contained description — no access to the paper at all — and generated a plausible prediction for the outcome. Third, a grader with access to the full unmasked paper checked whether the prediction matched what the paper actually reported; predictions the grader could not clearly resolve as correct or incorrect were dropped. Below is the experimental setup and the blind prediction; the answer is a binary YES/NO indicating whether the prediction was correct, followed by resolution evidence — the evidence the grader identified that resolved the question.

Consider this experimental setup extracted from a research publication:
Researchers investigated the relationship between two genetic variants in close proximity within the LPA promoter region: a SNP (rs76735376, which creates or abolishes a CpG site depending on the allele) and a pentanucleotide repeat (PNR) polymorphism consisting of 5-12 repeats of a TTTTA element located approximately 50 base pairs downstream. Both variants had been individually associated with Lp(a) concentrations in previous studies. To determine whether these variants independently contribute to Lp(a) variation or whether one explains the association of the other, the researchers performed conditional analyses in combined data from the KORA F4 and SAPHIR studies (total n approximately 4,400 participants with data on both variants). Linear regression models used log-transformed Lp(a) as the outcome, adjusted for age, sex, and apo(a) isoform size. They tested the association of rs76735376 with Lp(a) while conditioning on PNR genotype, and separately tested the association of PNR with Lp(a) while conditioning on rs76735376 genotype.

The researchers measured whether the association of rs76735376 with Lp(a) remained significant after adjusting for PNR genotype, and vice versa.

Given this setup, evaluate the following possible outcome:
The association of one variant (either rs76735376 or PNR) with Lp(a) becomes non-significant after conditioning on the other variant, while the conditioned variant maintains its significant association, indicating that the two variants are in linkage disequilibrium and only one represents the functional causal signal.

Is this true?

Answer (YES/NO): NO